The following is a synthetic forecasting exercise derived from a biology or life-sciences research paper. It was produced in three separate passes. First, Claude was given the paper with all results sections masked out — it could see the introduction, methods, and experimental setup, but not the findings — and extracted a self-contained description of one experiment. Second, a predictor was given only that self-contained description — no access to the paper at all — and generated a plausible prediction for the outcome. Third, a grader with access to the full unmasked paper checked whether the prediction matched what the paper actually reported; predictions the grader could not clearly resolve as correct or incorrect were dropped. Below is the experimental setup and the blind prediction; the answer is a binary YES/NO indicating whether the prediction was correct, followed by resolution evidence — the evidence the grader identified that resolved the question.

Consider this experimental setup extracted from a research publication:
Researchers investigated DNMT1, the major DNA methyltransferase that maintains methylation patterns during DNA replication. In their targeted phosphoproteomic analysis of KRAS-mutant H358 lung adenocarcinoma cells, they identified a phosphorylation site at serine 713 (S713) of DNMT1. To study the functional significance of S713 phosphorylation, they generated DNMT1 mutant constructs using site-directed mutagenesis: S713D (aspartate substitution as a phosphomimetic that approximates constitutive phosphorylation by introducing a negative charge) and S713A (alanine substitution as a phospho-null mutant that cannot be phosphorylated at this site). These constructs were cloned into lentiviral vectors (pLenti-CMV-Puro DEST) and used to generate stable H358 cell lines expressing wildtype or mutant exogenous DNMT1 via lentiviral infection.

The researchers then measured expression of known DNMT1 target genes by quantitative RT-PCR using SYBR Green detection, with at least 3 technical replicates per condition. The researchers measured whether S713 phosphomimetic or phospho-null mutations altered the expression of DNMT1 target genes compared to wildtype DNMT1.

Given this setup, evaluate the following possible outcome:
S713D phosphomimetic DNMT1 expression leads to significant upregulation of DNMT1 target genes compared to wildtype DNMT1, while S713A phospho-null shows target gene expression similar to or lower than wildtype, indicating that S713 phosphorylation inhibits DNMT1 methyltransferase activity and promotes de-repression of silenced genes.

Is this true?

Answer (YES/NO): NO